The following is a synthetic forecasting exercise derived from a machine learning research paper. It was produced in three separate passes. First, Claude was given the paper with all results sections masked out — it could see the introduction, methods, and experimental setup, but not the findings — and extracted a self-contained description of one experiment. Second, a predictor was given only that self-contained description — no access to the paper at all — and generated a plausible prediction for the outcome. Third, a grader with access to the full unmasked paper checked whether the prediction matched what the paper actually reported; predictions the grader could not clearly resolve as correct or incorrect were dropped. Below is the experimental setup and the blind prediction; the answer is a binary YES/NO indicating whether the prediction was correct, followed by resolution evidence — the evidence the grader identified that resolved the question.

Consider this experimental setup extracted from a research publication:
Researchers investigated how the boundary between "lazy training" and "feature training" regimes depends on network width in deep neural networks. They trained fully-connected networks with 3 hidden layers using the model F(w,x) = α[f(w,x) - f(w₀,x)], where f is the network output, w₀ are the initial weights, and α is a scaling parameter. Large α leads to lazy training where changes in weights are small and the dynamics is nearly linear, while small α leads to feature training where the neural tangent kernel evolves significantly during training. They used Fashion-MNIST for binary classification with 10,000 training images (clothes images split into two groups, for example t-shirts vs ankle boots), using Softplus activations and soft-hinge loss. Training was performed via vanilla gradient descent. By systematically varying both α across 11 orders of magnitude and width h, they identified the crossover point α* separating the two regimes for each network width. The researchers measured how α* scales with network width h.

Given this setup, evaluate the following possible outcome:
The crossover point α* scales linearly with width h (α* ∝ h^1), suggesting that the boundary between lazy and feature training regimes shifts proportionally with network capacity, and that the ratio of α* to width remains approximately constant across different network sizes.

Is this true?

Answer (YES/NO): NO